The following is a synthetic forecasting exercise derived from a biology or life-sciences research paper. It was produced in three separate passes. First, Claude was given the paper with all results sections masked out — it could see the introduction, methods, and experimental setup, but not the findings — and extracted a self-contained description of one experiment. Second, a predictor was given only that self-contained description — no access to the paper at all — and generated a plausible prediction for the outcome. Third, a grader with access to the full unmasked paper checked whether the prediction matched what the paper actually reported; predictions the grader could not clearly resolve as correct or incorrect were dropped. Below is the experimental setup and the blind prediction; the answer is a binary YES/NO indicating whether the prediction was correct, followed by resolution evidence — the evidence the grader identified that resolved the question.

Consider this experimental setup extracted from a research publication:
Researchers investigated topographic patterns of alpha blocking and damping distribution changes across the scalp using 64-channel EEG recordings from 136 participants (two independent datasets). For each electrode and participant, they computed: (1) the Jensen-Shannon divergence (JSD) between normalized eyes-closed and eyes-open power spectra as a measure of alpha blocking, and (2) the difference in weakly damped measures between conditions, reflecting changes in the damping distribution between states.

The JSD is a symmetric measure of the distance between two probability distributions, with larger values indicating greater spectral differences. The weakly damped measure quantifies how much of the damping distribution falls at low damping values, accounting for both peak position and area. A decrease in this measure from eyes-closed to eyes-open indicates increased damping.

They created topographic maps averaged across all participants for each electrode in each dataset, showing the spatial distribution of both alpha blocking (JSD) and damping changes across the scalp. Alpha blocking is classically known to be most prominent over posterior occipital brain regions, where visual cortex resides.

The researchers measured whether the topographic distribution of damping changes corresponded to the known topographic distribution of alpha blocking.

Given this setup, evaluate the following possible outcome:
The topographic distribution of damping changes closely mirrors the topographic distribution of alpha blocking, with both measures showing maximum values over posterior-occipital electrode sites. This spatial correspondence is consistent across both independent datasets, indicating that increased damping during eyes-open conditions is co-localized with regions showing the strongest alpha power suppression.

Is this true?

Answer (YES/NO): YES